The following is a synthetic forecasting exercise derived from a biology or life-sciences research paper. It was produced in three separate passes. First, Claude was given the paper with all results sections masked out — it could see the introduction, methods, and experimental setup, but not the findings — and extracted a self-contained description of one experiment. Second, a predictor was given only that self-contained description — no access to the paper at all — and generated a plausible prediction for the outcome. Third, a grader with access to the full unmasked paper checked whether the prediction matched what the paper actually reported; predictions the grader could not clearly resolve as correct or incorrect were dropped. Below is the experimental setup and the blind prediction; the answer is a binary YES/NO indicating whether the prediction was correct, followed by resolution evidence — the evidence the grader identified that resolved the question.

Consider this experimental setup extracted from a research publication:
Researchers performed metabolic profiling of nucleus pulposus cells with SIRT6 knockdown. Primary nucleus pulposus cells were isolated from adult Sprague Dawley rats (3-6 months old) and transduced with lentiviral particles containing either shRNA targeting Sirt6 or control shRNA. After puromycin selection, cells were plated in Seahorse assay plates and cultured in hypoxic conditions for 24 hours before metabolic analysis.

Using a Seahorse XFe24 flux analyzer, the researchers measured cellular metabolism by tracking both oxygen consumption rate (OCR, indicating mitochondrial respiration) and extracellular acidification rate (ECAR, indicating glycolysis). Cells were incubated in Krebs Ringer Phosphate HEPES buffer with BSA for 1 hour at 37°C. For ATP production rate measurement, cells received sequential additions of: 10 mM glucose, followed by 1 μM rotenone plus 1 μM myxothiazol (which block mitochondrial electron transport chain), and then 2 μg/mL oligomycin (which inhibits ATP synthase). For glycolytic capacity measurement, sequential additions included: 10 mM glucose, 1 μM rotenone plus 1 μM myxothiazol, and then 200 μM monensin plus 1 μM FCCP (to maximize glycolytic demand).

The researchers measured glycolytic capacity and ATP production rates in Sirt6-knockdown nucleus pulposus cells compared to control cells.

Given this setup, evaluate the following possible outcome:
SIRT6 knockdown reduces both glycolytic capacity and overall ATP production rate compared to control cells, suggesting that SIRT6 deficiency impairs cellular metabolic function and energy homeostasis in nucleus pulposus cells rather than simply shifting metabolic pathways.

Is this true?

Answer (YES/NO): NO